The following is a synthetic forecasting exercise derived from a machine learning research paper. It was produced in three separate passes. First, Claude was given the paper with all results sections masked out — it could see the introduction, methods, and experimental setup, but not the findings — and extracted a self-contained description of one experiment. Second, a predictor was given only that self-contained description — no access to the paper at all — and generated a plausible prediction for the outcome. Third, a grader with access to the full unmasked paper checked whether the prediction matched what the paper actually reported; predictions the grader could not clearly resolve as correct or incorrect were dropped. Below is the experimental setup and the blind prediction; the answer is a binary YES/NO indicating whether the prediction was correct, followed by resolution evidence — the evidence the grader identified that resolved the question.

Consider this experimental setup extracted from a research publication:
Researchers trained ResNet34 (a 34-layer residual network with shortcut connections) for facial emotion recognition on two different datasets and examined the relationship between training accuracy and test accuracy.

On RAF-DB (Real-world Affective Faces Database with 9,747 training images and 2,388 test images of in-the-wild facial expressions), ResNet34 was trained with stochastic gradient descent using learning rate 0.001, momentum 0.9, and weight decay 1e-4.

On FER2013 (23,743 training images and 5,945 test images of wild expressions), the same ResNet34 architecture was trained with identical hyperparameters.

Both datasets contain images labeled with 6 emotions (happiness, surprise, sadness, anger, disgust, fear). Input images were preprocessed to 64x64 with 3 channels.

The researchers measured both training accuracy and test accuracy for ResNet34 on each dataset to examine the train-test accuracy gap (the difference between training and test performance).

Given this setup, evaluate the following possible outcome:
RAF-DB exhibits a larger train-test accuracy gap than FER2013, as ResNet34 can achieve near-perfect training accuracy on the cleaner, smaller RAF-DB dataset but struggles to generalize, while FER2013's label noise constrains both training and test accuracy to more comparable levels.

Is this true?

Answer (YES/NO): NO